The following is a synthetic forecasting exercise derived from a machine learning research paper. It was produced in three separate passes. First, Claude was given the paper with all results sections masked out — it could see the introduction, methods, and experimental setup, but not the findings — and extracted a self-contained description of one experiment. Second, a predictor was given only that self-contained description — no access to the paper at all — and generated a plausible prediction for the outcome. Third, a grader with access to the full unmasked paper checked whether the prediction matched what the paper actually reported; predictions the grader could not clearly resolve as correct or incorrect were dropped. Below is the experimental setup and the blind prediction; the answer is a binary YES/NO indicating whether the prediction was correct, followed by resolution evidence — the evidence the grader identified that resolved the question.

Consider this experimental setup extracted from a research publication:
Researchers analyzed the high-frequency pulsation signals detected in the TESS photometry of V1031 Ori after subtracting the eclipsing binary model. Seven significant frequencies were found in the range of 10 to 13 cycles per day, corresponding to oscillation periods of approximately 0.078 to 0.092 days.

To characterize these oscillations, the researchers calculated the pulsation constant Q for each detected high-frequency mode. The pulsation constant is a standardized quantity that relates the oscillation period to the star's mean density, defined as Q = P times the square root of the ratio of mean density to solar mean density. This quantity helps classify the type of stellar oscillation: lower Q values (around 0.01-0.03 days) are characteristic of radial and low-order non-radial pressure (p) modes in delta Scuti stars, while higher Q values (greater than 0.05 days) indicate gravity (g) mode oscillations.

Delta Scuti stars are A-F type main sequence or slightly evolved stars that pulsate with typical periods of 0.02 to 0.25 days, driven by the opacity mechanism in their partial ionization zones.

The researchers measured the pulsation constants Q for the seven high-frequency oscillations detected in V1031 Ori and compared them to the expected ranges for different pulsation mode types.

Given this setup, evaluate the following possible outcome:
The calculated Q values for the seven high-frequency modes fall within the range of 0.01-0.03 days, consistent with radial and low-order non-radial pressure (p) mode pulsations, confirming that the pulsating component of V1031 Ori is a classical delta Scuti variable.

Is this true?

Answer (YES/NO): YES